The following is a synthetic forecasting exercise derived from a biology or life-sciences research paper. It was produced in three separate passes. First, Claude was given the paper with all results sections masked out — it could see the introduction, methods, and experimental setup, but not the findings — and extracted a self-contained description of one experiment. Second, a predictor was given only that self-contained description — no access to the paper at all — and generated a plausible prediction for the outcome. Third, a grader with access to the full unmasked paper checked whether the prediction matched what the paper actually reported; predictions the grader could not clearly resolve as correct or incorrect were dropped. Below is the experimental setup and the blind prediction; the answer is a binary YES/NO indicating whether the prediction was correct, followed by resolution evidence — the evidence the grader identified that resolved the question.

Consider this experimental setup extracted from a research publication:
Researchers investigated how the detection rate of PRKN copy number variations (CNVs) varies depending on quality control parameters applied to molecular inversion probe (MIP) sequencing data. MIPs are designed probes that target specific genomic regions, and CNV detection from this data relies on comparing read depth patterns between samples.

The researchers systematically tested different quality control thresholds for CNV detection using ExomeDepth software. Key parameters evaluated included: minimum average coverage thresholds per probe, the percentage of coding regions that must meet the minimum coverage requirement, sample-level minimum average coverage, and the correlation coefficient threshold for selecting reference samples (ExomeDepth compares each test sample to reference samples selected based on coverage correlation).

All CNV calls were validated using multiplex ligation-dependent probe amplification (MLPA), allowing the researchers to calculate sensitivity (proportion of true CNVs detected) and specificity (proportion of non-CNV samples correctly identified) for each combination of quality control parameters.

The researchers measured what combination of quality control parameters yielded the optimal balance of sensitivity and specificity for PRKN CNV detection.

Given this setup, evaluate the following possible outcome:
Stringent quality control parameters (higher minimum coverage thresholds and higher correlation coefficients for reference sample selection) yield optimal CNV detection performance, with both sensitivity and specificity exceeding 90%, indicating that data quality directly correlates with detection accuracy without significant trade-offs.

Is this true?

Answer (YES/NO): YES